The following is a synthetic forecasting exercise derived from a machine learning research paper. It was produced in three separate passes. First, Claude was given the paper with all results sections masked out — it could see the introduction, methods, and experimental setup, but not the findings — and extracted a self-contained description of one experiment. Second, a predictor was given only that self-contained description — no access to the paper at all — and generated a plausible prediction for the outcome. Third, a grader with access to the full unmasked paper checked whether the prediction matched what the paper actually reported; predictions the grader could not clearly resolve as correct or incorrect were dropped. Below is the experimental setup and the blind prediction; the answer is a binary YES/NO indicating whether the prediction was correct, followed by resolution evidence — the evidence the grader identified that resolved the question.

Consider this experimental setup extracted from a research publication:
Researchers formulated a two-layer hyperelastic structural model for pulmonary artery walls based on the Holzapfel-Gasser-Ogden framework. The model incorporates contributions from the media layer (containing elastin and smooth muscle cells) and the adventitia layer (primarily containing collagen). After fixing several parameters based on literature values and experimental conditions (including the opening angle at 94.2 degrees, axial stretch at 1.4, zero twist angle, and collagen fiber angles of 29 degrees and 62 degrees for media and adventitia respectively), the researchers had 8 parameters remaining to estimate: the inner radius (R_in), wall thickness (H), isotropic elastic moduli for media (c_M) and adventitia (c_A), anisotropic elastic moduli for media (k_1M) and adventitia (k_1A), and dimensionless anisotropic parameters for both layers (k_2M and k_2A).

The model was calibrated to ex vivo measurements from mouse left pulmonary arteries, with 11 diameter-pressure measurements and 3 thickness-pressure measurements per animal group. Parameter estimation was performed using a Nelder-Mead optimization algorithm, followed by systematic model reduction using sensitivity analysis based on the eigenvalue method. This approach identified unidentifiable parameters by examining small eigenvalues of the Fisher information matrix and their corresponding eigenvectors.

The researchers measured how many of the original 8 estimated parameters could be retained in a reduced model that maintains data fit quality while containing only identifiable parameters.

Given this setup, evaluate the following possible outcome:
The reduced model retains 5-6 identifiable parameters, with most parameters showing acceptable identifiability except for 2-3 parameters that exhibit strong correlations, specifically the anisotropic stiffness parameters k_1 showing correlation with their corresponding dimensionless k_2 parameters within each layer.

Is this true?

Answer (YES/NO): NO